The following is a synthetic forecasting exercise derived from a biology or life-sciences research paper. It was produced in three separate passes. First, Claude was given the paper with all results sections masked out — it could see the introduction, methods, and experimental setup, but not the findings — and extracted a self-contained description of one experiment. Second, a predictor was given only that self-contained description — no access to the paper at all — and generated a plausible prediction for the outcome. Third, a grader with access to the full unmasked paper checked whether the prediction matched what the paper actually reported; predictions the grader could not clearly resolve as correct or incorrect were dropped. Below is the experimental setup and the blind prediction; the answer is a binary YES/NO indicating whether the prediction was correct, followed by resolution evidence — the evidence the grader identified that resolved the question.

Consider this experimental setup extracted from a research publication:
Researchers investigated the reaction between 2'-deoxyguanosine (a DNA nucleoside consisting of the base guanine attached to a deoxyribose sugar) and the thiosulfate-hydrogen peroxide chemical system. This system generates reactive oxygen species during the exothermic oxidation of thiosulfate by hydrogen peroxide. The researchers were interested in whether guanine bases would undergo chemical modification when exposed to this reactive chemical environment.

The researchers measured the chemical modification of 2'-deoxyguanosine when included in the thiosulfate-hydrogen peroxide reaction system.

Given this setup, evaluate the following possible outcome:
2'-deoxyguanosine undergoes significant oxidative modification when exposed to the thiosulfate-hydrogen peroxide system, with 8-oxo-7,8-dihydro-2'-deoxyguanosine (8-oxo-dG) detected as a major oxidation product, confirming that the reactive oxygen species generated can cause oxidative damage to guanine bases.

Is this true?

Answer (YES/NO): NO